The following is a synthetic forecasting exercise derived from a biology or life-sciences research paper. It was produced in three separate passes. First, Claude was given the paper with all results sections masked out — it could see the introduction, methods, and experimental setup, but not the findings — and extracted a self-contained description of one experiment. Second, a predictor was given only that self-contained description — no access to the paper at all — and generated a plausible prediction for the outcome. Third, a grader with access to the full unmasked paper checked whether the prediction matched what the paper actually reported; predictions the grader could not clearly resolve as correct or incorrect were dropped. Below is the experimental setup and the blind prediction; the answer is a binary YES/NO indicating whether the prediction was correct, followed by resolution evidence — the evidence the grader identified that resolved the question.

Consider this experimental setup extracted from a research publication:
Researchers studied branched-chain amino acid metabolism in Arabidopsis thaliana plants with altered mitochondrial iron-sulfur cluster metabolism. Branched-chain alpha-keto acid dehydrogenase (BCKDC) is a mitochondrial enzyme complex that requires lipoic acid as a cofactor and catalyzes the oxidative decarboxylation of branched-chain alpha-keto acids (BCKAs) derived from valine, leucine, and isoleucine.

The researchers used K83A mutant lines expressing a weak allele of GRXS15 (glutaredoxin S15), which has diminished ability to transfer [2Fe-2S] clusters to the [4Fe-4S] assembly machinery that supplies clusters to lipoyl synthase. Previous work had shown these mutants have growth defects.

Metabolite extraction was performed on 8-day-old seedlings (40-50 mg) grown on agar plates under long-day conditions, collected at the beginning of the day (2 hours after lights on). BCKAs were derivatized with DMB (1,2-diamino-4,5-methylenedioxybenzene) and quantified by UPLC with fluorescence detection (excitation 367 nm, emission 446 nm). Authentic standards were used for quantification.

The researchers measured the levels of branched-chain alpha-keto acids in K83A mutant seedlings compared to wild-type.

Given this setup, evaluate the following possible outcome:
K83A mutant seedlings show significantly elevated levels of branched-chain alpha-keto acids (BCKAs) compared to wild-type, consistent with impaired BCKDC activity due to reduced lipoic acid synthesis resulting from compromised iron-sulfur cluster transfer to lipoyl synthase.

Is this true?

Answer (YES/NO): YES